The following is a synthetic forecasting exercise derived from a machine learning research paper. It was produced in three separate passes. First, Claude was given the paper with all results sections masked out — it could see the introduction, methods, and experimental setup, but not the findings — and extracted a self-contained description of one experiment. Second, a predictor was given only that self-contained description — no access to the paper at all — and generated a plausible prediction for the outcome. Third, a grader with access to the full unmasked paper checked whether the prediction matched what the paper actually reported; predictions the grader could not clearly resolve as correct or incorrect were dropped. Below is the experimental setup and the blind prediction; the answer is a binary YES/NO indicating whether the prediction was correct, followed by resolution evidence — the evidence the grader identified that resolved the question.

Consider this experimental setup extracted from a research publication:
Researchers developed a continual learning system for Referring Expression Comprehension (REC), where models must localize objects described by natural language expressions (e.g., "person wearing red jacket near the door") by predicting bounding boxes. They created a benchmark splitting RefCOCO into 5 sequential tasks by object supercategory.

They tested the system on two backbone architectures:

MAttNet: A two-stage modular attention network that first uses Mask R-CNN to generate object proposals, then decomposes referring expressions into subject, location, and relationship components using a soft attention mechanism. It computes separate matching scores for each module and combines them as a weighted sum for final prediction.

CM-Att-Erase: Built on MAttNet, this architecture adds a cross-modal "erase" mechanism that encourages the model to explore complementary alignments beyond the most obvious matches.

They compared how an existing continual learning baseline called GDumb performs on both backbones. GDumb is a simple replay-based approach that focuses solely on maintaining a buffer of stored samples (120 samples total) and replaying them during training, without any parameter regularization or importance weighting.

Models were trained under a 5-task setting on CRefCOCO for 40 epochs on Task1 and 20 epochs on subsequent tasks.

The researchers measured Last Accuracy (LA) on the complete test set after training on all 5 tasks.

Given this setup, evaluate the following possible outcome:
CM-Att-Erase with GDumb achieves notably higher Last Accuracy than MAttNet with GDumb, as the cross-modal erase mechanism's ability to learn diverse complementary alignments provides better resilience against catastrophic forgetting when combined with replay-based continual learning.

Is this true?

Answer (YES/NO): NO